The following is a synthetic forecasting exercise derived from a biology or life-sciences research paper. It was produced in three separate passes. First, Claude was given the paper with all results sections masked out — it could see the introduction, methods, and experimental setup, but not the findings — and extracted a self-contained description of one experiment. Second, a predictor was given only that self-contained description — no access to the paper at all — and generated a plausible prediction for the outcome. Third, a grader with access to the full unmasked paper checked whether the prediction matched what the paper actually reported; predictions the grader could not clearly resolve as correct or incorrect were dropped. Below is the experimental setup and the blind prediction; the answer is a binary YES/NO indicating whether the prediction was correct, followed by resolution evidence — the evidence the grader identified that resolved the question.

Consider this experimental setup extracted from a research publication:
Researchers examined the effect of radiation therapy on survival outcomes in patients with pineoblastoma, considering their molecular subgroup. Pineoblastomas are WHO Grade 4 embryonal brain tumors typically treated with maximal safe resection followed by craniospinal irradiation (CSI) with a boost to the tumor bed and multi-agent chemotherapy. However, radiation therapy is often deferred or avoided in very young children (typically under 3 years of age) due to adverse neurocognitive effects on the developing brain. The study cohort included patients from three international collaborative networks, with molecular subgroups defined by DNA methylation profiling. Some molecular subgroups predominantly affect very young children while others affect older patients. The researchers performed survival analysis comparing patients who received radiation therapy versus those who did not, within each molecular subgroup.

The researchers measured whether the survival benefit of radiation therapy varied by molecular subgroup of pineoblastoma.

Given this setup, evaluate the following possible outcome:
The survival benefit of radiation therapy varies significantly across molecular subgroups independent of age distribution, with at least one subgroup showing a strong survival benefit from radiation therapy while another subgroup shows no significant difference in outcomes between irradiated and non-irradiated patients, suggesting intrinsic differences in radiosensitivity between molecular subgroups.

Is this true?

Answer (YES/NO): NO